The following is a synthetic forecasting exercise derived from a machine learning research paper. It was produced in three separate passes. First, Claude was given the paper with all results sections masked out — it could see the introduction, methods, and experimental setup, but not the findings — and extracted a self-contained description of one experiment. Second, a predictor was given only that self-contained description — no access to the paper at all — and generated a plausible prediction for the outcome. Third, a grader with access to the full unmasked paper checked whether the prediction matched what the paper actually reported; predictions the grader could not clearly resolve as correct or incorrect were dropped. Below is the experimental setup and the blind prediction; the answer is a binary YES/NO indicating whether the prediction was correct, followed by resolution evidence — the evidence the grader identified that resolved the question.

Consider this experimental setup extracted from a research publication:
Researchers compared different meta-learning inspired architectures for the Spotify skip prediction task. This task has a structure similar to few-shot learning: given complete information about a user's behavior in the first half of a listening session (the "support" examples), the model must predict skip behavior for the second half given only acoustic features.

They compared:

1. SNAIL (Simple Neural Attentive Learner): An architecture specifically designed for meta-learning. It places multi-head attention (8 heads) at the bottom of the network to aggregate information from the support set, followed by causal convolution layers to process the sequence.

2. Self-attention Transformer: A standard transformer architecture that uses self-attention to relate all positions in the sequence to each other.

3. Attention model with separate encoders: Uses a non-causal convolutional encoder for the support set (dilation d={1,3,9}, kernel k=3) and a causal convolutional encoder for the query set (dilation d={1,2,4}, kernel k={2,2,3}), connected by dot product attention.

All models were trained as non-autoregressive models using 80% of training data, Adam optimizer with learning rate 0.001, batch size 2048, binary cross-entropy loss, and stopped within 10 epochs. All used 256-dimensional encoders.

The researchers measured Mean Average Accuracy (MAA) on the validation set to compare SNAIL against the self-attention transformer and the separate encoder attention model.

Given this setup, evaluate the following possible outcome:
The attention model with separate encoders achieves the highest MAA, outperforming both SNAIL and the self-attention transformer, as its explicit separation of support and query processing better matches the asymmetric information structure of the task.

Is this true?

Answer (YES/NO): YES